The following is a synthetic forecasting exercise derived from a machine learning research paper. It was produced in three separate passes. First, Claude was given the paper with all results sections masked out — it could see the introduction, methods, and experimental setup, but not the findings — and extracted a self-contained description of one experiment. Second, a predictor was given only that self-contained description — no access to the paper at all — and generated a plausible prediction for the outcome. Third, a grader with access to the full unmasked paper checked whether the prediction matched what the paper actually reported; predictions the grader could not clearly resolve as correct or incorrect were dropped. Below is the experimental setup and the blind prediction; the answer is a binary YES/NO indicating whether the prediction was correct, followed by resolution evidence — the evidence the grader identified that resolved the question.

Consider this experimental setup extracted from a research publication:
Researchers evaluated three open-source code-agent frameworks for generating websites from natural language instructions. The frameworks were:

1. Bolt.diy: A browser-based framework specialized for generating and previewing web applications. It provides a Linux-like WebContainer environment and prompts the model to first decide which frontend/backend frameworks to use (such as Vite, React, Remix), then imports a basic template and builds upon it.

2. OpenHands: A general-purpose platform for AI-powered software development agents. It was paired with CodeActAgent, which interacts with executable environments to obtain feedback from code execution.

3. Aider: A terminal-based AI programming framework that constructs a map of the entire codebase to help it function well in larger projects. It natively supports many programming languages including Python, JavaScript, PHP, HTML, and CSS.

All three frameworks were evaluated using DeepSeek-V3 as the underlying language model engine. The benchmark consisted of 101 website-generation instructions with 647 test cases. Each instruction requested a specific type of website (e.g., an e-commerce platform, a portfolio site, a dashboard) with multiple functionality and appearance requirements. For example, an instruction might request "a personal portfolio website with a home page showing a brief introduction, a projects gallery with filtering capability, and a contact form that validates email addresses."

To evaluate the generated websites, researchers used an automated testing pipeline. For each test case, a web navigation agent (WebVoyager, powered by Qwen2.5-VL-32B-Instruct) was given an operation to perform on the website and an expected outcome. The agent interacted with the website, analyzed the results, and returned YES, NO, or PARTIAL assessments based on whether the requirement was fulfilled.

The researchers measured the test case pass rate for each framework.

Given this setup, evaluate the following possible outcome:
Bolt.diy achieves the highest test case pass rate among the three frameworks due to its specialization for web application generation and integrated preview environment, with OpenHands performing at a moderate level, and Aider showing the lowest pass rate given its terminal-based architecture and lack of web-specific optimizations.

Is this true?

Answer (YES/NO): NO